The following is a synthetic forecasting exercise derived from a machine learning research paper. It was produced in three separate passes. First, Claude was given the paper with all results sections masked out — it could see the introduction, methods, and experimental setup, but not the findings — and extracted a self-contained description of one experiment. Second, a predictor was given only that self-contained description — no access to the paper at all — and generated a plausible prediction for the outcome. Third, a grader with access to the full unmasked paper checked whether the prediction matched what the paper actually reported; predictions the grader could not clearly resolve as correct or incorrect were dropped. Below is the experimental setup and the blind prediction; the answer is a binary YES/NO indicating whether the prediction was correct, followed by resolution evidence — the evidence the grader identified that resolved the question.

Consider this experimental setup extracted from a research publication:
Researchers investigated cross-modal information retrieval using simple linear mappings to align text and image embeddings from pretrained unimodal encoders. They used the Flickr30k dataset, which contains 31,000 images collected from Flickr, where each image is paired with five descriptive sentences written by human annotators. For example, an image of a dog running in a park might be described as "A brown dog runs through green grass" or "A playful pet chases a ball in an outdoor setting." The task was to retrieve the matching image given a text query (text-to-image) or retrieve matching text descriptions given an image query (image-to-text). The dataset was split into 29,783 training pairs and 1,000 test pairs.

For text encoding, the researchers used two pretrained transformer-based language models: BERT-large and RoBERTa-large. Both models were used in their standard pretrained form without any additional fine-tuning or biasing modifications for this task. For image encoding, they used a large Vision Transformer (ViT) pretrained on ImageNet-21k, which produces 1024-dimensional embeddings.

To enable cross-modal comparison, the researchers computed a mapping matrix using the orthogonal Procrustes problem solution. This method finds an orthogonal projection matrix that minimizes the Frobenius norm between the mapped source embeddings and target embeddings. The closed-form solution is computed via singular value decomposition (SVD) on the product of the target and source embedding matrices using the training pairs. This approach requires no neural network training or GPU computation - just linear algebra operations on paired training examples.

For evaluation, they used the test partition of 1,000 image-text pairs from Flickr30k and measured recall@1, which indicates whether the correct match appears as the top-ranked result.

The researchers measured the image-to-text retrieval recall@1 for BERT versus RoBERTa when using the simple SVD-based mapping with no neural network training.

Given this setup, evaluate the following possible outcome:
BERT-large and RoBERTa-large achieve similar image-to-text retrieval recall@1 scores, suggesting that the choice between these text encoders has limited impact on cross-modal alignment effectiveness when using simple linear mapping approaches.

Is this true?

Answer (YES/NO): NO